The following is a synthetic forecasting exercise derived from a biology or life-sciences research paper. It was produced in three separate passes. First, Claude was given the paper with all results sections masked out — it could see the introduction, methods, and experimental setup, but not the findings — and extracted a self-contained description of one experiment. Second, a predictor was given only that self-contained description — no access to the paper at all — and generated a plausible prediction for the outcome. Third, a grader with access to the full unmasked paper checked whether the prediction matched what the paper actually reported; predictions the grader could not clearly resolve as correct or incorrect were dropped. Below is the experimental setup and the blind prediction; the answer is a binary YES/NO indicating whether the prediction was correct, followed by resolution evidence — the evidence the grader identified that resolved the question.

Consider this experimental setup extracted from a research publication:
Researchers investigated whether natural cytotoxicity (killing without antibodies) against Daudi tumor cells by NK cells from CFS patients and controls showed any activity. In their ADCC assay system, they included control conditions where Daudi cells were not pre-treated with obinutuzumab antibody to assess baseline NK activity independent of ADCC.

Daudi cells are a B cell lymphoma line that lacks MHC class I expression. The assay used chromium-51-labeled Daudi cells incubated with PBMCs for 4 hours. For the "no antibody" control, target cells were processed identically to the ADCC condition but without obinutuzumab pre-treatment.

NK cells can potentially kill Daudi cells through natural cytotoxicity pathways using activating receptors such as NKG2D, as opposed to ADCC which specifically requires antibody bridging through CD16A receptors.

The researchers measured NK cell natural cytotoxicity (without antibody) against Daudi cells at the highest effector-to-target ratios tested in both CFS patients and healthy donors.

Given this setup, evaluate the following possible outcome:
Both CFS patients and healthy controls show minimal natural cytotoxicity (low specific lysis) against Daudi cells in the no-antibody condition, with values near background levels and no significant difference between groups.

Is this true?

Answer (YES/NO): YES